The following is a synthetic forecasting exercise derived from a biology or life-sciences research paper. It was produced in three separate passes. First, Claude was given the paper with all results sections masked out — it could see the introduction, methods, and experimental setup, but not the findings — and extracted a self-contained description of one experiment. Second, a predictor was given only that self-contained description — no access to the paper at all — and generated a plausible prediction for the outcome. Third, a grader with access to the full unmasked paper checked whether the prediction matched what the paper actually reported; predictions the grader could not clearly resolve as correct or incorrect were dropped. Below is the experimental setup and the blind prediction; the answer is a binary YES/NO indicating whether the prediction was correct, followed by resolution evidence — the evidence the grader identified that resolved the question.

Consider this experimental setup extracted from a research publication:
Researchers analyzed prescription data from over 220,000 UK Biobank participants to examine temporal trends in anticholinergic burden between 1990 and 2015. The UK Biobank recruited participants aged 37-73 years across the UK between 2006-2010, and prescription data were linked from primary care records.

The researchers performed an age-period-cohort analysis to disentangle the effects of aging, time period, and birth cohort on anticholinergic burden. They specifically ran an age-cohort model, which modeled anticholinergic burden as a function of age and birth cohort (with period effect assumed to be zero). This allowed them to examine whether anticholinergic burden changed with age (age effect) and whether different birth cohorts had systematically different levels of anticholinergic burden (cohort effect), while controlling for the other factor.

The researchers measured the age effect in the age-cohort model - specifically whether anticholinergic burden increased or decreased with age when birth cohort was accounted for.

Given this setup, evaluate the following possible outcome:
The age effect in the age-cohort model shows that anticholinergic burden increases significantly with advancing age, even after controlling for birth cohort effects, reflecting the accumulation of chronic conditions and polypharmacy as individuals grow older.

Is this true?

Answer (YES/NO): YES